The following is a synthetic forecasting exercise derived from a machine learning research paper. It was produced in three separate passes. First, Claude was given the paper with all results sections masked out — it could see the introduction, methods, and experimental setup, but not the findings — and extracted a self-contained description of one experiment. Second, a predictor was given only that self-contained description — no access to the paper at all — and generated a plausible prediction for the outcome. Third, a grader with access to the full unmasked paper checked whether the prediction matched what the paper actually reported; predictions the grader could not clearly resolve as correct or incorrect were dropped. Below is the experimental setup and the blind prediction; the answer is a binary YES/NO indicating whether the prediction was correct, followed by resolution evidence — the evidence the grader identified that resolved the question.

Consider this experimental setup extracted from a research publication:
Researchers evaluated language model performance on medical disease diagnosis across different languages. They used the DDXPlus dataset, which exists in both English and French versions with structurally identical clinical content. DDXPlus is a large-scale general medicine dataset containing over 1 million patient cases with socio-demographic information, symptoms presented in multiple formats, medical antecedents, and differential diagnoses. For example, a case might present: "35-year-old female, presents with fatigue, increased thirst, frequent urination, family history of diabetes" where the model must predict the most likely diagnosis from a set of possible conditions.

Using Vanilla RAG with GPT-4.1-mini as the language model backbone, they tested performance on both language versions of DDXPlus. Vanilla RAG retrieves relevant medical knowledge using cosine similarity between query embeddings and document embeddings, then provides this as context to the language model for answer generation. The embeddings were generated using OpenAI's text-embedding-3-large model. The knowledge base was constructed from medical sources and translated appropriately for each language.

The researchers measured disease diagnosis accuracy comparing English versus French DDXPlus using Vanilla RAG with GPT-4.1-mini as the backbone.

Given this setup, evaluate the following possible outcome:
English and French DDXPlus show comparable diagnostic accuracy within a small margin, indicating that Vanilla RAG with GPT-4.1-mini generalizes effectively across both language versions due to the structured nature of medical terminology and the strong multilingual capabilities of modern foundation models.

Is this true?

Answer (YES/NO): NO